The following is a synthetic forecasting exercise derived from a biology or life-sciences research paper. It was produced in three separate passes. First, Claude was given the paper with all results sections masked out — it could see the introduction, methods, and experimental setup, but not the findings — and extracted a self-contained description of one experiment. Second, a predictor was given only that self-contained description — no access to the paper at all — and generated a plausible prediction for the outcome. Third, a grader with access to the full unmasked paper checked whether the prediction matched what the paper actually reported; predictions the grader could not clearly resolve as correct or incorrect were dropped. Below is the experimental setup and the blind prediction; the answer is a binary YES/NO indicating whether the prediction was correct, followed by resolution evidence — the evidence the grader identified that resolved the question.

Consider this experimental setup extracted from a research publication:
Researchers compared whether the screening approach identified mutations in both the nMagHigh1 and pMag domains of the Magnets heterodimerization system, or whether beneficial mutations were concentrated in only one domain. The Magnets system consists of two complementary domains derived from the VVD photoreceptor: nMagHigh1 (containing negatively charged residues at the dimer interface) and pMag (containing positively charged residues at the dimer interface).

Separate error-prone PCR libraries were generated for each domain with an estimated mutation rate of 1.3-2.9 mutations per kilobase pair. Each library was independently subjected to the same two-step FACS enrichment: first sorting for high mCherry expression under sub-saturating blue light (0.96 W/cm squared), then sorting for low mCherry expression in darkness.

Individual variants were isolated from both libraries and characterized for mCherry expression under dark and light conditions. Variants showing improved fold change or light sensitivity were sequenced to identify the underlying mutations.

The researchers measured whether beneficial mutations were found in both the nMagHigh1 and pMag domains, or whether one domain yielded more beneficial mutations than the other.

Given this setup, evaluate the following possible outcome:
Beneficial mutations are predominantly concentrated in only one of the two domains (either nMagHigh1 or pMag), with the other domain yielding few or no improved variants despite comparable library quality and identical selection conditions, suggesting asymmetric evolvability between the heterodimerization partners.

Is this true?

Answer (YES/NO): NO